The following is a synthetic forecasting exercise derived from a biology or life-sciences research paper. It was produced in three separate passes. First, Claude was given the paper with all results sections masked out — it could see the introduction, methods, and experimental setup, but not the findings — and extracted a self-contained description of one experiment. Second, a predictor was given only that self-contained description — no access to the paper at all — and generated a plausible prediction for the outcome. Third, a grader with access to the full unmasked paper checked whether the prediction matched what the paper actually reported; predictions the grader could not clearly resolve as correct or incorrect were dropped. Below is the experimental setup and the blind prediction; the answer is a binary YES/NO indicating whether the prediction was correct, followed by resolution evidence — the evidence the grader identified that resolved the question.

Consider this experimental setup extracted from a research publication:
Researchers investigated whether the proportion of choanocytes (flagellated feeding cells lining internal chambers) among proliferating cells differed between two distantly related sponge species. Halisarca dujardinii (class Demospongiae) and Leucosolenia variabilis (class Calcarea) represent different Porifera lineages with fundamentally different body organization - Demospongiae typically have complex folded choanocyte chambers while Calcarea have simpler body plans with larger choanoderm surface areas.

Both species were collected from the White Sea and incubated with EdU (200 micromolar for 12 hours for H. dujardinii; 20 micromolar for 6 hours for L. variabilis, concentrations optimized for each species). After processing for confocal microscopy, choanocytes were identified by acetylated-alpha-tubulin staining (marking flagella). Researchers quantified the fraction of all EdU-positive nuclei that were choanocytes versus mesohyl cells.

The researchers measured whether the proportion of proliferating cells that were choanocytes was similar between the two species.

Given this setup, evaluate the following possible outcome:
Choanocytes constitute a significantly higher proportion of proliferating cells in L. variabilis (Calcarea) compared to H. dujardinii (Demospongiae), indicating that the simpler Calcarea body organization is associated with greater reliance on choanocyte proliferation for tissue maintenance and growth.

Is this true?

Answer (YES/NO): NO